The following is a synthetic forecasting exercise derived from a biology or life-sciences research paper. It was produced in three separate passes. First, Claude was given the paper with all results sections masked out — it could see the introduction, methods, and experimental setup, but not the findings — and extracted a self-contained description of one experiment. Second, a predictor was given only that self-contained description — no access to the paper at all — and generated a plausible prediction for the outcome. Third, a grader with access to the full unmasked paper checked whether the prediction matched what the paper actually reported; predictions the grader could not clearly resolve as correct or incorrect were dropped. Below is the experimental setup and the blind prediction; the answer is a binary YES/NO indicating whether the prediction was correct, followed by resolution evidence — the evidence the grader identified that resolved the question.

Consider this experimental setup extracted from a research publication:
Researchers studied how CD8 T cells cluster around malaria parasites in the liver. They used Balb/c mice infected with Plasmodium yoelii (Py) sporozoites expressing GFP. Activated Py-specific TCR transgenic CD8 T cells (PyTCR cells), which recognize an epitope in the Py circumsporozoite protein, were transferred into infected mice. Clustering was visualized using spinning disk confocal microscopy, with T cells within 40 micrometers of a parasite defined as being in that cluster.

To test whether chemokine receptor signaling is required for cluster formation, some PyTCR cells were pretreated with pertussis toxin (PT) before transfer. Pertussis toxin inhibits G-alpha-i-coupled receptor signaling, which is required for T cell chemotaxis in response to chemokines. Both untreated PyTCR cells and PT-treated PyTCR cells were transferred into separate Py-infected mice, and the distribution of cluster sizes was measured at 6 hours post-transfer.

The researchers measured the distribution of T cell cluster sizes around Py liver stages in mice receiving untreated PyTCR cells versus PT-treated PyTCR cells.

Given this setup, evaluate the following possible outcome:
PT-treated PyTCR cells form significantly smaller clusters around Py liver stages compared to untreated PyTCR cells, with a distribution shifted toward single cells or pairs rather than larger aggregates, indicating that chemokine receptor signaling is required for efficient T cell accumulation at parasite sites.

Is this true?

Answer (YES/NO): YES